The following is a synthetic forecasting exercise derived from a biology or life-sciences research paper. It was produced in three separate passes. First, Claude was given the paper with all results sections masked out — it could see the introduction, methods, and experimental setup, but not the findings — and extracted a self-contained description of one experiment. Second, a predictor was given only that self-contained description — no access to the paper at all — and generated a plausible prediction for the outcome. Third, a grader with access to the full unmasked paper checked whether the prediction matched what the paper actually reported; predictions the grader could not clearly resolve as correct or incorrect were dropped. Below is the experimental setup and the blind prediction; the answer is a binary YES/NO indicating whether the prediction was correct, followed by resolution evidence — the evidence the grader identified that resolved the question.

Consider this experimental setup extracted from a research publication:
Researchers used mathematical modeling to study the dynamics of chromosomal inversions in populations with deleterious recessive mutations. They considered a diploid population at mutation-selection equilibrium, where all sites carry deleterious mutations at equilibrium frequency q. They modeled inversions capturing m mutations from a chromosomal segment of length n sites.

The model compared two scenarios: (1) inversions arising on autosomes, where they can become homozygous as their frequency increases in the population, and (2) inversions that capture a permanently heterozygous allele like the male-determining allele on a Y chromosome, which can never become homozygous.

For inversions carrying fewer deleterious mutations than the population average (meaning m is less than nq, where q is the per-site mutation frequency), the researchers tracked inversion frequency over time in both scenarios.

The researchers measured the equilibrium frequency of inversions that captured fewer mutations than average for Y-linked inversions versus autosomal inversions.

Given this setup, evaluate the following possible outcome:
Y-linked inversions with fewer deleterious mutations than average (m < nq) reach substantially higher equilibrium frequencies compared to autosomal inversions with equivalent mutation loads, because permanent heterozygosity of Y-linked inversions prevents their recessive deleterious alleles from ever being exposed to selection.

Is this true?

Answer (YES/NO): YES